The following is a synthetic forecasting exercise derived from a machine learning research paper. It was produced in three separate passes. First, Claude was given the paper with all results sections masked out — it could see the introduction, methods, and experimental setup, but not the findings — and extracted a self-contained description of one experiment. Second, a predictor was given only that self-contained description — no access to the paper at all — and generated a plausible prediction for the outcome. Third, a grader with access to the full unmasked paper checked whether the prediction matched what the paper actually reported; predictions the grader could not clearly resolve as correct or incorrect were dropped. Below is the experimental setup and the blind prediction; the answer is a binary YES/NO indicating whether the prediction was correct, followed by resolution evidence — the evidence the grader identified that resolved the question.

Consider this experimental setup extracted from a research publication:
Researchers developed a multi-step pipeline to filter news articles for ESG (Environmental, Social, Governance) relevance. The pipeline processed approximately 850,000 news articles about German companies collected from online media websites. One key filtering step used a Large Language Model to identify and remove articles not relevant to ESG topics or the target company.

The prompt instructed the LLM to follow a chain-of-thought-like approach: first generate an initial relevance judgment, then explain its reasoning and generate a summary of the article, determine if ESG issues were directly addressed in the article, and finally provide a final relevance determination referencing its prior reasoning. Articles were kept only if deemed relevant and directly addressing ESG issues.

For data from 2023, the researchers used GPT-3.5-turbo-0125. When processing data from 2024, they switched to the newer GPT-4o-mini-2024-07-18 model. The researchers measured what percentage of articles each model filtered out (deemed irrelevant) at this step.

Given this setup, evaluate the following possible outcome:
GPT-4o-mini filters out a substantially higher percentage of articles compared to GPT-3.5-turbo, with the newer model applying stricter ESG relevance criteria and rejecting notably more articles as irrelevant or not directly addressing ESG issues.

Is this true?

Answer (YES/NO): YES